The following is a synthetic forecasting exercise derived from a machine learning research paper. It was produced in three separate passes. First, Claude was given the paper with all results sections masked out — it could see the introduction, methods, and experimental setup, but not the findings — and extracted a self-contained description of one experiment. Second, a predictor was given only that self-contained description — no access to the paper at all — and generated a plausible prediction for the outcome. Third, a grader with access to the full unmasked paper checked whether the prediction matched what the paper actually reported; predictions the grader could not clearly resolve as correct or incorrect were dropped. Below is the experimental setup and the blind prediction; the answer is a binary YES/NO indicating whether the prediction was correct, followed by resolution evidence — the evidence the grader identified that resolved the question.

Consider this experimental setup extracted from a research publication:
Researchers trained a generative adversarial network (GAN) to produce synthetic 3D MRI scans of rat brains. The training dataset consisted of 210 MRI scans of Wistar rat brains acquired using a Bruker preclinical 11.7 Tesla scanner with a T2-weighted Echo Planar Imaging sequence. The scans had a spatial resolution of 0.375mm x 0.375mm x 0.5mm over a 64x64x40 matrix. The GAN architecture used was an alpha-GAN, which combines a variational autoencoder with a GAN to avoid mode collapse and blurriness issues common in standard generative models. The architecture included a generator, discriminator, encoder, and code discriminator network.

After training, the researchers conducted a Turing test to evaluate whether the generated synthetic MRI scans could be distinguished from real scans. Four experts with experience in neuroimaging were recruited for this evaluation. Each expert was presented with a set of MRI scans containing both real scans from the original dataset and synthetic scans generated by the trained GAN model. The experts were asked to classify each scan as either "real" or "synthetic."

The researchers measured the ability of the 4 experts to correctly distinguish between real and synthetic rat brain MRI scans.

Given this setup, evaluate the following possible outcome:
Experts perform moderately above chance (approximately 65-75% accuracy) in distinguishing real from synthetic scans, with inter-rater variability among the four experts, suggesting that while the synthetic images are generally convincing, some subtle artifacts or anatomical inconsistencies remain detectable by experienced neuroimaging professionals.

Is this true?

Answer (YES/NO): NO